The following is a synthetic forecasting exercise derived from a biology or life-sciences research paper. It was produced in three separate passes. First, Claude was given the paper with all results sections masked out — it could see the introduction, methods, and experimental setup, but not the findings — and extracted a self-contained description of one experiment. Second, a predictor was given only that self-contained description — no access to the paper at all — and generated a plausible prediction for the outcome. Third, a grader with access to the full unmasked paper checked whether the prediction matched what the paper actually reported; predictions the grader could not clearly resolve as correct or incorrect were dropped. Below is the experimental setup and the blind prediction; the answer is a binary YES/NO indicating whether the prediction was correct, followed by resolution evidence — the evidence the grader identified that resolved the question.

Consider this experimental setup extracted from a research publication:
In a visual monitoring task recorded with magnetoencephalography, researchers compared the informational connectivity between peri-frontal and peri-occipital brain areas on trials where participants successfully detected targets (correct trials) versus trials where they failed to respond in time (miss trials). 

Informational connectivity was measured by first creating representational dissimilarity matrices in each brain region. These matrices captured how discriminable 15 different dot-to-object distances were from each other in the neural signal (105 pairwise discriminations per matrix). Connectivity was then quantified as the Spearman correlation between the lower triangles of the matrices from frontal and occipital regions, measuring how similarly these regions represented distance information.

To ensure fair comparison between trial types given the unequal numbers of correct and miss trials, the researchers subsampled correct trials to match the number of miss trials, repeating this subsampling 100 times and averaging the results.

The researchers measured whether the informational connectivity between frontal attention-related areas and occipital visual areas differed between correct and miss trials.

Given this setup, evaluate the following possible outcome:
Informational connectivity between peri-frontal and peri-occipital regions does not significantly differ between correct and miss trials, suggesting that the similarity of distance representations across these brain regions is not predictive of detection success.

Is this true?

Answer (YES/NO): NO